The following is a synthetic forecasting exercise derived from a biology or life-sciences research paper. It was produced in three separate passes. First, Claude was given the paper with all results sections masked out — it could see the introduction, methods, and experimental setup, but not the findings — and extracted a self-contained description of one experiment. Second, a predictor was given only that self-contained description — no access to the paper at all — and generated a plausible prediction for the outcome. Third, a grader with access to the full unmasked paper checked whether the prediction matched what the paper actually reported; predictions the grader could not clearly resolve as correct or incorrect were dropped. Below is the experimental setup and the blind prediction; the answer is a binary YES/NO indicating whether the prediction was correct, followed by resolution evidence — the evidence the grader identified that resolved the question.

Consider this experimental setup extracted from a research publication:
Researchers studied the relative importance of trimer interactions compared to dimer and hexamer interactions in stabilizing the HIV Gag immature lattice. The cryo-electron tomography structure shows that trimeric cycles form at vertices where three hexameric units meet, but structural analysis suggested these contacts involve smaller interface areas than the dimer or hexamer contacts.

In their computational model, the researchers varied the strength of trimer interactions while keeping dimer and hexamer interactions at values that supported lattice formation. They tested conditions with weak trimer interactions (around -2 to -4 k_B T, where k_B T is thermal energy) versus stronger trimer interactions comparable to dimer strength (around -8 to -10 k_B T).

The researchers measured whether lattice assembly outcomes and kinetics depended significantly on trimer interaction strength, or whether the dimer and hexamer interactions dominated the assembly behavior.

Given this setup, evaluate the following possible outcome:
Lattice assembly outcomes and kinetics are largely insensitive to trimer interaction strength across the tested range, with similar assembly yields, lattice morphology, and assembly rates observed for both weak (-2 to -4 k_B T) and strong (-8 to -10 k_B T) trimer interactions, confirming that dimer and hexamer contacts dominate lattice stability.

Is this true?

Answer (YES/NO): NO